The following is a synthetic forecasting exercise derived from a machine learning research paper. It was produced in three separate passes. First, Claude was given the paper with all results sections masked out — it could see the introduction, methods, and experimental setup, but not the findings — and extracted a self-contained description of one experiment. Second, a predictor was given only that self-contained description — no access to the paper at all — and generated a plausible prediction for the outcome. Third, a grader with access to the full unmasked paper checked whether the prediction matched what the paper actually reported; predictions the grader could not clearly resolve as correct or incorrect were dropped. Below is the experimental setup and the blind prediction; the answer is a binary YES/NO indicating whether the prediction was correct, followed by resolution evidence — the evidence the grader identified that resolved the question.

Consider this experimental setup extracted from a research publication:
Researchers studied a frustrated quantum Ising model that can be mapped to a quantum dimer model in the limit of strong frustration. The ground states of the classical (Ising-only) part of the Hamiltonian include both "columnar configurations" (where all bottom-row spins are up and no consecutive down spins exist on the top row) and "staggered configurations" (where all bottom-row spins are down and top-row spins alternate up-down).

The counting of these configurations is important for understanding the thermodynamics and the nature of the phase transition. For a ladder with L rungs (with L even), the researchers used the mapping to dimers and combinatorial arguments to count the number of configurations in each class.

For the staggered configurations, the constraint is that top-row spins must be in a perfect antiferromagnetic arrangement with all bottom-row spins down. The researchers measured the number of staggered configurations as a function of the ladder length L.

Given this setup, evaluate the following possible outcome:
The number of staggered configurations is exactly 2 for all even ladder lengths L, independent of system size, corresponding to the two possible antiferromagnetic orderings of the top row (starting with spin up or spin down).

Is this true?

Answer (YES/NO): YES